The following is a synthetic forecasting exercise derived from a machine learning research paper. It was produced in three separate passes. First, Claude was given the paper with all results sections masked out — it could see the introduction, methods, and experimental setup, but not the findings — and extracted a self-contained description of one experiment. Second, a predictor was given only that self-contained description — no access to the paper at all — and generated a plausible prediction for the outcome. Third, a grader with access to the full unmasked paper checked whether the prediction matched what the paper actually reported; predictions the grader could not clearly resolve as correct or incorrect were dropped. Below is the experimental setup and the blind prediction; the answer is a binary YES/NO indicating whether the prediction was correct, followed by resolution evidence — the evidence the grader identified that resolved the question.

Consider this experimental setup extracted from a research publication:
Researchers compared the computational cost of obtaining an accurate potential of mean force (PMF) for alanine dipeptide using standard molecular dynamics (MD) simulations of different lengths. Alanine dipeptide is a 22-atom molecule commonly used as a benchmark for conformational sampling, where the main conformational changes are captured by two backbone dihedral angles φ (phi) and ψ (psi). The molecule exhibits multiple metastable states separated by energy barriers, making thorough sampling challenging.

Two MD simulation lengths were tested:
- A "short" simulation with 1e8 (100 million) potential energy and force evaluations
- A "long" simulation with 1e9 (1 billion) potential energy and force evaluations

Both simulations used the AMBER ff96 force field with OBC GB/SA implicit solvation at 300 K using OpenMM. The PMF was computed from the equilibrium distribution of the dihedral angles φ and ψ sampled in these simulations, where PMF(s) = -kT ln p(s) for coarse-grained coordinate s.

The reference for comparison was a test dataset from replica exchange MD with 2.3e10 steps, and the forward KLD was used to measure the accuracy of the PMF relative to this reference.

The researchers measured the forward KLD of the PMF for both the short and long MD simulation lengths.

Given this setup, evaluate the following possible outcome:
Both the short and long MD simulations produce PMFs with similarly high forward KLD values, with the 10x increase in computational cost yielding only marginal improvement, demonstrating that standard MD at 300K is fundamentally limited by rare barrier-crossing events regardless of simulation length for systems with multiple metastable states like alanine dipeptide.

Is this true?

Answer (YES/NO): NO